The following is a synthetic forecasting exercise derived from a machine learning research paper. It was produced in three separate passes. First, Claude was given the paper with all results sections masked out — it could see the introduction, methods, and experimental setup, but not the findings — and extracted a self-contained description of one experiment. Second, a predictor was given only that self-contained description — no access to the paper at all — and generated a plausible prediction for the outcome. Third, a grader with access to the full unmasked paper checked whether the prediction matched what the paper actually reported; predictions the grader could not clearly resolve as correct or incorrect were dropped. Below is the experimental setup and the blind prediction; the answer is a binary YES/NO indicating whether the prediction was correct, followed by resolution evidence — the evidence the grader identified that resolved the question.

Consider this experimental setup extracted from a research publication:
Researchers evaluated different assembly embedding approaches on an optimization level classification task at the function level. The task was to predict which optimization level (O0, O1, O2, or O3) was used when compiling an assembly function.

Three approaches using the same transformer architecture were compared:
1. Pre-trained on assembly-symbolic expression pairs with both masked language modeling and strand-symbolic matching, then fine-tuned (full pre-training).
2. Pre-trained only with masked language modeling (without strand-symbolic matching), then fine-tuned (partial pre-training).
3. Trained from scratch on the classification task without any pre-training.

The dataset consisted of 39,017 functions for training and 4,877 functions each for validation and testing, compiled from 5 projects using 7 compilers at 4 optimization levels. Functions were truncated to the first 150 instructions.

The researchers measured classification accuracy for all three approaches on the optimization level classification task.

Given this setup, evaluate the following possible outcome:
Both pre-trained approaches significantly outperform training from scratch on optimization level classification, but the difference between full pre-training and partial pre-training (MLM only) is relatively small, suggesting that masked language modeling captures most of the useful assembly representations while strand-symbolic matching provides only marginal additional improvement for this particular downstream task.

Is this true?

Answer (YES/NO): YES